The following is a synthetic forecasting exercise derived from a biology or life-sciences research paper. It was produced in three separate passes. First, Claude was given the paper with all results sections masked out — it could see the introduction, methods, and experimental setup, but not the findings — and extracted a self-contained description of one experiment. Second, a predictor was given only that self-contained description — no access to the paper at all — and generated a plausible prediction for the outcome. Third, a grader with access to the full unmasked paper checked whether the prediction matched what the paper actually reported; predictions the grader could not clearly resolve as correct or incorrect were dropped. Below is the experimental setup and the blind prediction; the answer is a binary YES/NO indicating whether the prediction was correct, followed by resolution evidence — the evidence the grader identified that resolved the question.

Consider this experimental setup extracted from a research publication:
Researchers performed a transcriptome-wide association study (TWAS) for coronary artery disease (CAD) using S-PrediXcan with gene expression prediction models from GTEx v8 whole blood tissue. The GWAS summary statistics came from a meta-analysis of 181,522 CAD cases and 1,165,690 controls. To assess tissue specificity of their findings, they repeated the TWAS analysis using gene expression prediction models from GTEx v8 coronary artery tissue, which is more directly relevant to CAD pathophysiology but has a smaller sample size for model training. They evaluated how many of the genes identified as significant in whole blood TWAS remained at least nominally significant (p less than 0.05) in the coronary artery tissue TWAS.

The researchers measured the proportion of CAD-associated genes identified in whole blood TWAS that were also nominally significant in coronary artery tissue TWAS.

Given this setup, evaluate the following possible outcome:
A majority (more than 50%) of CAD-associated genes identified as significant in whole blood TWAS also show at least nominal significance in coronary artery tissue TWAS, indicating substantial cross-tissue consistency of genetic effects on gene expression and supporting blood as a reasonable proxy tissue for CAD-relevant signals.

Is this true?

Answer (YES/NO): YES